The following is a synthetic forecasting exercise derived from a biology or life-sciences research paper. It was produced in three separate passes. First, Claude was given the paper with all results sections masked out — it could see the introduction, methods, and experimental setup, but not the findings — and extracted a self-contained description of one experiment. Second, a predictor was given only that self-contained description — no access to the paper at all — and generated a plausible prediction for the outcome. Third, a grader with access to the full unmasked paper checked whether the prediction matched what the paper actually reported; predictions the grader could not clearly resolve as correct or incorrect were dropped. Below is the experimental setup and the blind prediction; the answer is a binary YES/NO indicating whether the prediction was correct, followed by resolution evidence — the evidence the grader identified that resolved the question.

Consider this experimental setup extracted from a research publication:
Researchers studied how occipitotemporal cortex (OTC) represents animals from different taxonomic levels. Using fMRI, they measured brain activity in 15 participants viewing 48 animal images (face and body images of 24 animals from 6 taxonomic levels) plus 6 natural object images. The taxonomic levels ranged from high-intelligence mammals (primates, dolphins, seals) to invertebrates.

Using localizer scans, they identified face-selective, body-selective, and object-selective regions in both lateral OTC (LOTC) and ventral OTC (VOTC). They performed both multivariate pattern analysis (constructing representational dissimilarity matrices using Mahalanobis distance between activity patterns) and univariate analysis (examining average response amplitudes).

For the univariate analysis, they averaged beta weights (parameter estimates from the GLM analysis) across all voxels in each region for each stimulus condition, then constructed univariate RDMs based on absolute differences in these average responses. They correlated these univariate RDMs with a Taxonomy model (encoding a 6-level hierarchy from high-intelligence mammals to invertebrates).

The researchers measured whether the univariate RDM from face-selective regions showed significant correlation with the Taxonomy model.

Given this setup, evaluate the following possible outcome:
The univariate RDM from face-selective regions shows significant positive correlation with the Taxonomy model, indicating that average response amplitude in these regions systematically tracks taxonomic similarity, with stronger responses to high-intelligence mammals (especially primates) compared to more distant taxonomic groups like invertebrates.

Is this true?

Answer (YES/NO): NO